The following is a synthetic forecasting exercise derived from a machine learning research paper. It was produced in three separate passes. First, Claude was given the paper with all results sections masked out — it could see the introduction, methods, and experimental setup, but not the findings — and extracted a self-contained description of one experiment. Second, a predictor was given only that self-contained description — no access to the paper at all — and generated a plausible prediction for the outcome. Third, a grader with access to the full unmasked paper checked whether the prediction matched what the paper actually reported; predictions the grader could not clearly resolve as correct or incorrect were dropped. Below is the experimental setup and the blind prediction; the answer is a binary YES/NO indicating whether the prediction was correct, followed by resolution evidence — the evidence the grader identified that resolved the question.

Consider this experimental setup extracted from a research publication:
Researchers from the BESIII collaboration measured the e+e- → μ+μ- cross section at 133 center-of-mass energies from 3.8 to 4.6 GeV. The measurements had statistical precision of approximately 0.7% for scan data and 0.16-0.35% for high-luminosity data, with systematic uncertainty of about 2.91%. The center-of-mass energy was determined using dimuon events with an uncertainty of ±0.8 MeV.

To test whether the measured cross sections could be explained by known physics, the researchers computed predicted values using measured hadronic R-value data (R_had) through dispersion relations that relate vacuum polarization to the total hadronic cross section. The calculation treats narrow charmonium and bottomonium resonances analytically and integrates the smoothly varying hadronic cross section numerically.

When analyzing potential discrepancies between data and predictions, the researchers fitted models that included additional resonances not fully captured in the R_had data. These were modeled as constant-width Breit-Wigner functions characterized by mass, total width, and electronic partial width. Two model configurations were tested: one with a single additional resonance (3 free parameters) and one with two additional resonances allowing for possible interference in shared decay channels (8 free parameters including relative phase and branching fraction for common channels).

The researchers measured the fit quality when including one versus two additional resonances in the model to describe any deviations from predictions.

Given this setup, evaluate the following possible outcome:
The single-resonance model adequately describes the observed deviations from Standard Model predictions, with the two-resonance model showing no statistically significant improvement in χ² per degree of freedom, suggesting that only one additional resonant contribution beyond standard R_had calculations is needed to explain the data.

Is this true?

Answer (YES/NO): NO